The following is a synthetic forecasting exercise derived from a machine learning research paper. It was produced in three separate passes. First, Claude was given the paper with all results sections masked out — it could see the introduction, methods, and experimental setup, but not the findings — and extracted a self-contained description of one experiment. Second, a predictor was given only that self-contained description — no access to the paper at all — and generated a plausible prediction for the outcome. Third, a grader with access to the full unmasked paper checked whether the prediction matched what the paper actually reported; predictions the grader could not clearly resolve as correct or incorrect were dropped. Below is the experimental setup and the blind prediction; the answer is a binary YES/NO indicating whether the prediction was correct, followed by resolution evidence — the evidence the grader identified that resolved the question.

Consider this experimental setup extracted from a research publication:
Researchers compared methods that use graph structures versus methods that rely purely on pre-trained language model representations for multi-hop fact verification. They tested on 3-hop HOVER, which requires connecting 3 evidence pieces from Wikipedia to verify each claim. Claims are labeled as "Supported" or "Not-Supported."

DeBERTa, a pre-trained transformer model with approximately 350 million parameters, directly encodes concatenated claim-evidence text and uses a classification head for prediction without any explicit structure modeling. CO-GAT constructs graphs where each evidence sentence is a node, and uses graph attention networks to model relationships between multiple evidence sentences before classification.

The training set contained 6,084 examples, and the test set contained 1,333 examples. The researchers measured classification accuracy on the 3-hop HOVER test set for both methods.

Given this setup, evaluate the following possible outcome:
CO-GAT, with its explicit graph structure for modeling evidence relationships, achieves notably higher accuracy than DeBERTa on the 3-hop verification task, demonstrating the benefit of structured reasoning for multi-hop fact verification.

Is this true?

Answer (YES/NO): YES